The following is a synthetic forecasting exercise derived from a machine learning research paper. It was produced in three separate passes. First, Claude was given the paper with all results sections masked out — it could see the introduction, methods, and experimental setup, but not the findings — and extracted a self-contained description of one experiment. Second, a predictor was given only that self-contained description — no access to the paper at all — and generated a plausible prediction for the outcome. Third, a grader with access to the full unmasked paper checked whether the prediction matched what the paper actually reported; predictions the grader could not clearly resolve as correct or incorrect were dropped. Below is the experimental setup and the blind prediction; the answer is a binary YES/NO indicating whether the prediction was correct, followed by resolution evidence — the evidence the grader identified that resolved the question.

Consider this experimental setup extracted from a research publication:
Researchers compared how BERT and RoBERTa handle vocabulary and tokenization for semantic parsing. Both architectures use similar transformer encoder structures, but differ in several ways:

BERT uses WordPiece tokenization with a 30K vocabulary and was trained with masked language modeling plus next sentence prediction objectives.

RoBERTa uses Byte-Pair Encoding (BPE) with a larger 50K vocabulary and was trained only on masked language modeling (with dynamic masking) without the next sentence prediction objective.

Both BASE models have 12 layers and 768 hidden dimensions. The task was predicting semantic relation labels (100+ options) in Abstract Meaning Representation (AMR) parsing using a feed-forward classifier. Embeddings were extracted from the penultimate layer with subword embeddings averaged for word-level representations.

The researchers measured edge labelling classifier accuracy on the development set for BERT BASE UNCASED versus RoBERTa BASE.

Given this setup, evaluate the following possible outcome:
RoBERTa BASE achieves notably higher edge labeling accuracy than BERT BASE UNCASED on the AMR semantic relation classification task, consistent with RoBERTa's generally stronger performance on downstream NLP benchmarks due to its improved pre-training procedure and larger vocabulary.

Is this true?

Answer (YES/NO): YES